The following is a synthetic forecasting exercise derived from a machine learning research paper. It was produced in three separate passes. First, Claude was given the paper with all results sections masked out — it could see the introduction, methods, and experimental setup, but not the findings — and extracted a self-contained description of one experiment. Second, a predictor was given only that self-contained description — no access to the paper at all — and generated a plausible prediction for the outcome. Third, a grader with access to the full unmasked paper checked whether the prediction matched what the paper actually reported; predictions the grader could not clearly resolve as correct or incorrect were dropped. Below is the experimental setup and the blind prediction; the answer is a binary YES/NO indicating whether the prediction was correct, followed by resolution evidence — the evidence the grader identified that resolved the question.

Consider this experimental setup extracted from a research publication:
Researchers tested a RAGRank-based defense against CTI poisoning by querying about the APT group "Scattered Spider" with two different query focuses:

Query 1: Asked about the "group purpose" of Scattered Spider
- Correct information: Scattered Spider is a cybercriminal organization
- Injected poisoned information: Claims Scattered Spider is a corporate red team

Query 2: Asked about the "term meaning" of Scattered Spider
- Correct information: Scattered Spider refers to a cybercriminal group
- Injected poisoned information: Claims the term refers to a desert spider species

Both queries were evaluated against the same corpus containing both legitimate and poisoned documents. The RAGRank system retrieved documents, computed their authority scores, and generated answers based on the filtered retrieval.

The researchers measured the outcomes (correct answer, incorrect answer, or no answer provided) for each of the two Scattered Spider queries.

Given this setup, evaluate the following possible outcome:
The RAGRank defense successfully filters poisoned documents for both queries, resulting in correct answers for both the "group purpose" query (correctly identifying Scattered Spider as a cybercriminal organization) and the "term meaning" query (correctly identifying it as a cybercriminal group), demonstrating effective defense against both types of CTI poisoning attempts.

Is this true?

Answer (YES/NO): NO